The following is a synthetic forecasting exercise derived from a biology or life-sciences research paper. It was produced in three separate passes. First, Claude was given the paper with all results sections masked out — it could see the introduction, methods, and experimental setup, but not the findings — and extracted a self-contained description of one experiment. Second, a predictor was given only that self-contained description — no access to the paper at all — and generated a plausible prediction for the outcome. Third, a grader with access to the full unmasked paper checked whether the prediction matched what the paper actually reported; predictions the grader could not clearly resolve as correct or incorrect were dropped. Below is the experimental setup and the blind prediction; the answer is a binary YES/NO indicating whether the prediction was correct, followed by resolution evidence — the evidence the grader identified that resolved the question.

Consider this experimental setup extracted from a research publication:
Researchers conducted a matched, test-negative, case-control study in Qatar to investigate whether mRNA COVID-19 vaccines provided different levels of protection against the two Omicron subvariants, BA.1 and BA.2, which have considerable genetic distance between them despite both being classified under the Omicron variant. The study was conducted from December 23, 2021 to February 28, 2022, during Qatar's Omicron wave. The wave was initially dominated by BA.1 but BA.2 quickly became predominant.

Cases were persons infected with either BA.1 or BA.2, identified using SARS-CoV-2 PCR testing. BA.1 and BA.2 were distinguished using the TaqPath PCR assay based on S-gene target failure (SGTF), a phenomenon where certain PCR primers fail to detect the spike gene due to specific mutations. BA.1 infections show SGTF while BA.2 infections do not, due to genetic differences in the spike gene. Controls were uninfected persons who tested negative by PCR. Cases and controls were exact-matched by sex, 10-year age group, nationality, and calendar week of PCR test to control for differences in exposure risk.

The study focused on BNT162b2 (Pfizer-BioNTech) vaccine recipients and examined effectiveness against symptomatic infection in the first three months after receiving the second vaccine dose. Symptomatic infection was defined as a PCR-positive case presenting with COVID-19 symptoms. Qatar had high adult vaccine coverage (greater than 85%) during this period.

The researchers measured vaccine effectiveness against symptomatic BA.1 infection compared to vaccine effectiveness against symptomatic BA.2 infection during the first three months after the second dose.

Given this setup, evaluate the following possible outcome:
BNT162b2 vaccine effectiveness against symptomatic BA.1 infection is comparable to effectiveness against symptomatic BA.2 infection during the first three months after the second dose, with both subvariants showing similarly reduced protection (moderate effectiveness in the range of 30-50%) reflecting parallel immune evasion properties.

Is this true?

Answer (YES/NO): NO